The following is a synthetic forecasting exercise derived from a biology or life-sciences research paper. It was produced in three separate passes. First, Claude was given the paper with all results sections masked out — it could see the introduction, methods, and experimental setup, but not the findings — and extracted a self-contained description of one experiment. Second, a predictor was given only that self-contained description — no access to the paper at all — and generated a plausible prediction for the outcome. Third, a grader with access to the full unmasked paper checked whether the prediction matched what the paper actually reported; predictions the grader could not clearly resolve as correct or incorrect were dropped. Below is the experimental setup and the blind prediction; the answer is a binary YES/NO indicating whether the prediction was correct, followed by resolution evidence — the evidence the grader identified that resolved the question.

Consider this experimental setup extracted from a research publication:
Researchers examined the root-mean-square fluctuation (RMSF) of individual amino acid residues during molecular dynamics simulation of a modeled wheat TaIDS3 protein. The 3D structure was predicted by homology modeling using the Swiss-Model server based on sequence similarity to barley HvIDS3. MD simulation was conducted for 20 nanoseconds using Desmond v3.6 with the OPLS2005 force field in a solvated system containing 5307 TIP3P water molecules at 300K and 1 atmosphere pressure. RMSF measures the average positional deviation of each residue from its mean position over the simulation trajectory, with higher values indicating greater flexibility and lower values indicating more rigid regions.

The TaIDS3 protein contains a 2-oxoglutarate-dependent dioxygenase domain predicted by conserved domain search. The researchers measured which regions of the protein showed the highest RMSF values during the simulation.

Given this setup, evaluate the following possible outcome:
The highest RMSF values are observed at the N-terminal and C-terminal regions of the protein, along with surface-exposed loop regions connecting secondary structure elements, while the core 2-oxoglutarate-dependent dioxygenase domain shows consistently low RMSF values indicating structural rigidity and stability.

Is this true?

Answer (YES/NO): NO